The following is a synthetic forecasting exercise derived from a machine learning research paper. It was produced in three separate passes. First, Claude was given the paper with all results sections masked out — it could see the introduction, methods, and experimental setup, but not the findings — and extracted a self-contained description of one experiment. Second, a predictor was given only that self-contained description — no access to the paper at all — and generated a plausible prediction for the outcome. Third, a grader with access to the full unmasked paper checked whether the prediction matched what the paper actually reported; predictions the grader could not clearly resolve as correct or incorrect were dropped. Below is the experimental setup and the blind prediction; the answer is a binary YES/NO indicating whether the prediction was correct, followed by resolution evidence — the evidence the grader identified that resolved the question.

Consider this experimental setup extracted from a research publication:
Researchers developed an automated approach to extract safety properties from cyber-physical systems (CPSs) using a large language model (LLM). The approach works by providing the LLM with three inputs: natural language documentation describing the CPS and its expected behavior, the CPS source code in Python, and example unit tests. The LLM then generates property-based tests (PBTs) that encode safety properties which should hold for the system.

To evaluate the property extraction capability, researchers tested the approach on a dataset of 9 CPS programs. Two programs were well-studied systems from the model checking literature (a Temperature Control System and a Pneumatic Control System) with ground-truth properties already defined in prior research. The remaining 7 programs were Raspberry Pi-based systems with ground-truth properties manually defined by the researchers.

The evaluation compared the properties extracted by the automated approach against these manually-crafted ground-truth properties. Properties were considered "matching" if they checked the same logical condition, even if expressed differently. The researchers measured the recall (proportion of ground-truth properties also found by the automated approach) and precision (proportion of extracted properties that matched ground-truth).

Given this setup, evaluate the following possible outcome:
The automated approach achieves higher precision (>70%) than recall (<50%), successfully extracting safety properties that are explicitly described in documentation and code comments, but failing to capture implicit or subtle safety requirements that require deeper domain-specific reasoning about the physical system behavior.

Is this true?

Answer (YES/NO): NO